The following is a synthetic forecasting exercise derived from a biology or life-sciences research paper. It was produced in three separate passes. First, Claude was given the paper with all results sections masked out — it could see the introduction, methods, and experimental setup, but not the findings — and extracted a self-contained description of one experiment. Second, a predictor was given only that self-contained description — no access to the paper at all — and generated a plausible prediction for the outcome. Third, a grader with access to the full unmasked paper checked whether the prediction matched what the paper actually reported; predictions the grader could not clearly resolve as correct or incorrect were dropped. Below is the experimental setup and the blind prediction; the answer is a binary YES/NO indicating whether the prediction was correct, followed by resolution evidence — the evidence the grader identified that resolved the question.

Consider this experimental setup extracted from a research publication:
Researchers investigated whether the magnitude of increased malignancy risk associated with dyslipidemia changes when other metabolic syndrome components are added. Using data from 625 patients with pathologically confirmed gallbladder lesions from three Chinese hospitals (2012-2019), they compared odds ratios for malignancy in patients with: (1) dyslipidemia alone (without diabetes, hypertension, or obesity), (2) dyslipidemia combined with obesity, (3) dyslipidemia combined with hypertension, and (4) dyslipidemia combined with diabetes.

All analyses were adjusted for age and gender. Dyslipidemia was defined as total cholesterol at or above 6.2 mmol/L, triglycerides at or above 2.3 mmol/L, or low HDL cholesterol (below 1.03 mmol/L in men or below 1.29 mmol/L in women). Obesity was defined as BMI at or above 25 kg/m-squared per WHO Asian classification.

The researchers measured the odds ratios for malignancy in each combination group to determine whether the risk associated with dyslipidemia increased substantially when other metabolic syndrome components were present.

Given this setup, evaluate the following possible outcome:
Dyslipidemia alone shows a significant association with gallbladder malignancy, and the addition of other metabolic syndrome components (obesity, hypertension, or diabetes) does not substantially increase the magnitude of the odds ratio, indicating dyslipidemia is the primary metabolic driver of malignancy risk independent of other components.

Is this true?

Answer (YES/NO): YES